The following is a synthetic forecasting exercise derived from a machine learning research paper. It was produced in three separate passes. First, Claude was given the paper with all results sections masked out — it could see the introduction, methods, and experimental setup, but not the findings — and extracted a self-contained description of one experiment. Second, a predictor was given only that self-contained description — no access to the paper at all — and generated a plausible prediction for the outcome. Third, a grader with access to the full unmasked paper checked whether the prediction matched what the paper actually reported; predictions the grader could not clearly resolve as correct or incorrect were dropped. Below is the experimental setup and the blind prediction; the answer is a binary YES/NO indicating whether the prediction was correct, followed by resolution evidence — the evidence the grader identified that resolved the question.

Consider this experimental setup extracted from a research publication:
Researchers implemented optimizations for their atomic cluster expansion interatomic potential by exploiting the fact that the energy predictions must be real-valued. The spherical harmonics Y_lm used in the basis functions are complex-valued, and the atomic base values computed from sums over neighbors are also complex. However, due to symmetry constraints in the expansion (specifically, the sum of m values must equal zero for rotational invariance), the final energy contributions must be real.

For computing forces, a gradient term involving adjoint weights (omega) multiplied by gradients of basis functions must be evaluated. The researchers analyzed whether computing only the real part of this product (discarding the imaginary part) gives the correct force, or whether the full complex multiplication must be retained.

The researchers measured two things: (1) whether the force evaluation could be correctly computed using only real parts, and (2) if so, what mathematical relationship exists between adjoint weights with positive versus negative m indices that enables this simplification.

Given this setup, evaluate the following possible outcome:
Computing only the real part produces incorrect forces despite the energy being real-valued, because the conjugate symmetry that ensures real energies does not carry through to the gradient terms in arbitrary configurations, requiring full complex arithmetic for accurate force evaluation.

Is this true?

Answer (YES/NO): NO